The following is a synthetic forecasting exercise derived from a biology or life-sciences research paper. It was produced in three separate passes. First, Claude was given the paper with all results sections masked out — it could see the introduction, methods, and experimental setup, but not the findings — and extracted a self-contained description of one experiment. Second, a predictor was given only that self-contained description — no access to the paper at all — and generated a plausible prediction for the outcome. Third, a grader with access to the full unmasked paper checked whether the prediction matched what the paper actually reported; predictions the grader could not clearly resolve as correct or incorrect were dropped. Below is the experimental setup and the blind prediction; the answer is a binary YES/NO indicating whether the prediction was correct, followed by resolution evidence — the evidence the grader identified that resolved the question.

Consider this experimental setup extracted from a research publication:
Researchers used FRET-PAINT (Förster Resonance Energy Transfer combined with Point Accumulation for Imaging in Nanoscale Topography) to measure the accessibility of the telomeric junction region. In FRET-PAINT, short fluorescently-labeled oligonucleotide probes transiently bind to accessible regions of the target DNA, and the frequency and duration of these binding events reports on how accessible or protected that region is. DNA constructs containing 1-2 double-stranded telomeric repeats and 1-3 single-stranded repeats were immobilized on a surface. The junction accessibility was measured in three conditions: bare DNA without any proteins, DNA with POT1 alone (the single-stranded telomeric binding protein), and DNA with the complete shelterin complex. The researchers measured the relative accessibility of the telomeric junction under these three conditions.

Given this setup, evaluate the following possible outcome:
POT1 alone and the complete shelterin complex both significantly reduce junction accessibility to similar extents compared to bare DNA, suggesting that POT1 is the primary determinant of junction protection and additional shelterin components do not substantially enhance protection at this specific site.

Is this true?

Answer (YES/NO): NO